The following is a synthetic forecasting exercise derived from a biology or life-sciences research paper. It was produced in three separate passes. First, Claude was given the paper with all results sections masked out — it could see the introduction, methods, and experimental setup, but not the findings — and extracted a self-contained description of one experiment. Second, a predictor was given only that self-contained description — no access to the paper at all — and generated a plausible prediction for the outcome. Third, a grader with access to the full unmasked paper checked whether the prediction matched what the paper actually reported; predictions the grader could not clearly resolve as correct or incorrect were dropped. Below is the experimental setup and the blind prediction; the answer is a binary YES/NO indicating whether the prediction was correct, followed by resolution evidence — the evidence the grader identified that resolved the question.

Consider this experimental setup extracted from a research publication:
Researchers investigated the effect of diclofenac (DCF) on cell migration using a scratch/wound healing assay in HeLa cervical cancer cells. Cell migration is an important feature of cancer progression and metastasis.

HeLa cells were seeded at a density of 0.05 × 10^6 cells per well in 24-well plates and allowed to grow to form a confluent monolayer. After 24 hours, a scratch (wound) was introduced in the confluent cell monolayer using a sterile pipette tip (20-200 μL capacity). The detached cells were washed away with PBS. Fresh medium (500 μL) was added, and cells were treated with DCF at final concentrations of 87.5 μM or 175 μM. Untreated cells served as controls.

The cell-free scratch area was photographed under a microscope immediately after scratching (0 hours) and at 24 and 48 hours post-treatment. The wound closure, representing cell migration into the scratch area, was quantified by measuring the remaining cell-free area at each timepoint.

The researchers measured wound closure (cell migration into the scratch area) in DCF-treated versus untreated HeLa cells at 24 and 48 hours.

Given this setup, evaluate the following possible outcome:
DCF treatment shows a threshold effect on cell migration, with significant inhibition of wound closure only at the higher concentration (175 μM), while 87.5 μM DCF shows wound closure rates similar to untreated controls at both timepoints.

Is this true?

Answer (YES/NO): NO